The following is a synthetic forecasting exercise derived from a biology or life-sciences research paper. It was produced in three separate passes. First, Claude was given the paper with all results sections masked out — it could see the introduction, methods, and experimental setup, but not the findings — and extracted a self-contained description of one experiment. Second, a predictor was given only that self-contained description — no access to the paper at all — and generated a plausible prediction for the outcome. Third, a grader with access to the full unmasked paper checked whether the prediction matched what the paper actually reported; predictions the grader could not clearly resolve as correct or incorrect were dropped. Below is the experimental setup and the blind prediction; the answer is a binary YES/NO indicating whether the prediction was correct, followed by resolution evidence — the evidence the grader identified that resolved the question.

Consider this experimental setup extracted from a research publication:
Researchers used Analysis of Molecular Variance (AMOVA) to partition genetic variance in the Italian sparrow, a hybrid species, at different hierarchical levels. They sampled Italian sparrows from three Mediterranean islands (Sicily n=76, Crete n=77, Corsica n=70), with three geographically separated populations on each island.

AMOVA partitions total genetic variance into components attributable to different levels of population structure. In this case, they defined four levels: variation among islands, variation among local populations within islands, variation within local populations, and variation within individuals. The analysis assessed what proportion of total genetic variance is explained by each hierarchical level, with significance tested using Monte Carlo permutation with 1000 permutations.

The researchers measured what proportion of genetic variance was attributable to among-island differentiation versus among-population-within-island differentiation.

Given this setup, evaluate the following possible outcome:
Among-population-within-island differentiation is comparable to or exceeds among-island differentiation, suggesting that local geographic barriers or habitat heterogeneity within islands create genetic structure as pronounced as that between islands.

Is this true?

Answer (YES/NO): NO